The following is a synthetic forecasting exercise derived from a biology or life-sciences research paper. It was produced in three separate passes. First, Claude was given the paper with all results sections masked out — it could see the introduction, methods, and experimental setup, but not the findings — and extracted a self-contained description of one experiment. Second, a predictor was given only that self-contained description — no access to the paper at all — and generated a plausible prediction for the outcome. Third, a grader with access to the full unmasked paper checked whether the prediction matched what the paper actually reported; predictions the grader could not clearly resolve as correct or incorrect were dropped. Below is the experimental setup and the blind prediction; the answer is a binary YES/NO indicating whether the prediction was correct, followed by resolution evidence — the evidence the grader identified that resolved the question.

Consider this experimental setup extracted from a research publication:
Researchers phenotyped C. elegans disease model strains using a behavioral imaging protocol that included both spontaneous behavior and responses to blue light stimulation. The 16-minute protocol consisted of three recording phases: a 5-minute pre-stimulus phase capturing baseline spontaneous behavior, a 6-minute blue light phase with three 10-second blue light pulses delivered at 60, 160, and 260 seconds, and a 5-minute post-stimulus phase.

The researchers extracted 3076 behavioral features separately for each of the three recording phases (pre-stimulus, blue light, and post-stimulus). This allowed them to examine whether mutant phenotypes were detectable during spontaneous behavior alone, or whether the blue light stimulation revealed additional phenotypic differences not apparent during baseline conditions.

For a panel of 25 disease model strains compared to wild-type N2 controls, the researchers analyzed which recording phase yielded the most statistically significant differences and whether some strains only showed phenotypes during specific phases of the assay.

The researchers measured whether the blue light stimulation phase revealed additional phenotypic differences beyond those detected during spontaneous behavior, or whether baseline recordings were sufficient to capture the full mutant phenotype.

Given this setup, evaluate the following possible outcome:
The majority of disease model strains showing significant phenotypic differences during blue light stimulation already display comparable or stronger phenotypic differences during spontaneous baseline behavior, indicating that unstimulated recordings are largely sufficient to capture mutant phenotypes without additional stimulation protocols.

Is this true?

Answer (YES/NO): NO